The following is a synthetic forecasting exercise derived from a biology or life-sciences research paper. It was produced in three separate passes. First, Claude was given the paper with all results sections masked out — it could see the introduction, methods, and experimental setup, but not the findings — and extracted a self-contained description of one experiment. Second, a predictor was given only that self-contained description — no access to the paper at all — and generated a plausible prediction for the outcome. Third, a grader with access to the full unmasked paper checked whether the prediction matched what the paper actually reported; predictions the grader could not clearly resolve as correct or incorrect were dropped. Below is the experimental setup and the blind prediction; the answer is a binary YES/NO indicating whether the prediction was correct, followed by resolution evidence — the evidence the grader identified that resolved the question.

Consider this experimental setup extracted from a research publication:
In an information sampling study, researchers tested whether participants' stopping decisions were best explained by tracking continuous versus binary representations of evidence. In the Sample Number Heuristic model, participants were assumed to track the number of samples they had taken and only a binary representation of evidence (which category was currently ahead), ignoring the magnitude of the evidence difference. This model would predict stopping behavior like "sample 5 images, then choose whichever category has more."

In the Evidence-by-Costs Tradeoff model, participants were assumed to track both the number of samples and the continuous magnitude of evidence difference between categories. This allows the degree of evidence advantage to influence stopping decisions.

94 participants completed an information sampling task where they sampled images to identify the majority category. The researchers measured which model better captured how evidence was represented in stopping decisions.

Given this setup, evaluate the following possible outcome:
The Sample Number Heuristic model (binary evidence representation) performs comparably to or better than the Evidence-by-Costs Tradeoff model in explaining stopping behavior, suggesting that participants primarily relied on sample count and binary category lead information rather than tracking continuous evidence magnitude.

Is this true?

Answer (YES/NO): NO